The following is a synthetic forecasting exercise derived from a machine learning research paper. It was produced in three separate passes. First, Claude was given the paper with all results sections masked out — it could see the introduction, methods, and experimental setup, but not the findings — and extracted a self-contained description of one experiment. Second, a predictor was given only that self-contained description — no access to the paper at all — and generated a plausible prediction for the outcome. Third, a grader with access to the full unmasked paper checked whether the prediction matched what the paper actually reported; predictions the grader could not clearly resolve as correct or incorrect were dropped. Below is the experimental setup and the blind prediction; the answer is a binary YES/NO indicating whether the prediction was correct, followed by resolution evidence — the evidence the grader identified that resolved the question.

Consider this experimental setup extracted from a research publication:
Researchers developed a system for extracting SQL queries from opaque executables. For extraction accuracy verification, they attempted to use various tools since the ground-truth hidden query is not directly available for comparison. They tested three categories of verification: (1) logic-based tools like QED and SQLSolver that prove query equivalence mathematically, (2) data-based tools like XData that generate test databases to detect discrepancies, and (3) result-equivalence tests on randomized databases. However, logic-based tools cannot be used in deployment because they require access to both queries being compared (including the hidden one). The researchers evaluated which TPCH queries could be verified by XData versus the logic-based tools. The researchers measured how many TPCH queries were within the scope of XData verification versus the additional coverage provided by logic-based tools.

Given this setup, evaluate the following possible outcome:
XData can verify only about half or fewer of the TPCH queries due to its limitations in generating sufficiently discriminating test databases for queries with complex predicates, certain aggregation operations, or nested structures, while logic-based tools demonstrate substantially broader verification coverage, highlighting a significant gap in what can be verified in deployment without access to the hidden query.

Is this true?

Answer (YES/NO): NO